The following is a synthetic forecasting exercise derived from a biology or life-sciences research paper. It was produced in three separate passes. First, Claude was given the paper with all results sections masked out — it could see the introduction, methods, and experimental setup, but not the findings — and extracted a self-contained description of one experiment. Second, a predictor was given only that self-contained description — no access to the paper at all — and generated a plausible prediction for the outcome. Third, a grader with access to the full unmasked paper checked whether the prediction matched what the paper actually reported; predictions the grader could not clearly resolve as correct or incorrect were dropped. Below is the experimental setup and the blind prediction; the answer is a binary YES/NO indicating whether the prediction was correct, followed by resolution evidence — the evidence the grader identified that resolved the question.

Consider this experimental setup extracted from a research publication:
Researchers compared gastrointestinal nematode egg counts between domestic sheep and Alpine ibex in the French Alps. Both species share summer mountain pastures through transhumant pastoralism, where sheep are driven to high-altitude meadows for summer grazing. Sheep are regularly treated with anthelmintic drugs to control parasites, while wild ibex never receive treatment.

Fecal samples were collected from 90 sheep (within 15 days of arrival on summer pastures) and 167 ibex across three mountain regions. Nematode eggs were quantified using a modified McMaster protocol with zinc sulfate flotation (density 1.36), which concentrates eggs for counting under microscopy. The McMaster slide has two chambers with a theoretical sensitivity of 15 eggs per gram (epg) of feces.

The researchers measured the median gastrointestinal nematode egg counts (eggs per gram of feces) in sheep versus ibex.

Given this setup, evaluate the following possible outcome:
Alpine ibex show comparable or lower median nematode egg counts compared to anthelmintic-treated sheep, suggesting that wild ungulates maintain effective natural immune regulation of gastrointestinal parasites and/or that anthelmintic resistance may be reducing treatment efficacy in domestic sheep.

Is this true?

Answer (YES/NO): NO